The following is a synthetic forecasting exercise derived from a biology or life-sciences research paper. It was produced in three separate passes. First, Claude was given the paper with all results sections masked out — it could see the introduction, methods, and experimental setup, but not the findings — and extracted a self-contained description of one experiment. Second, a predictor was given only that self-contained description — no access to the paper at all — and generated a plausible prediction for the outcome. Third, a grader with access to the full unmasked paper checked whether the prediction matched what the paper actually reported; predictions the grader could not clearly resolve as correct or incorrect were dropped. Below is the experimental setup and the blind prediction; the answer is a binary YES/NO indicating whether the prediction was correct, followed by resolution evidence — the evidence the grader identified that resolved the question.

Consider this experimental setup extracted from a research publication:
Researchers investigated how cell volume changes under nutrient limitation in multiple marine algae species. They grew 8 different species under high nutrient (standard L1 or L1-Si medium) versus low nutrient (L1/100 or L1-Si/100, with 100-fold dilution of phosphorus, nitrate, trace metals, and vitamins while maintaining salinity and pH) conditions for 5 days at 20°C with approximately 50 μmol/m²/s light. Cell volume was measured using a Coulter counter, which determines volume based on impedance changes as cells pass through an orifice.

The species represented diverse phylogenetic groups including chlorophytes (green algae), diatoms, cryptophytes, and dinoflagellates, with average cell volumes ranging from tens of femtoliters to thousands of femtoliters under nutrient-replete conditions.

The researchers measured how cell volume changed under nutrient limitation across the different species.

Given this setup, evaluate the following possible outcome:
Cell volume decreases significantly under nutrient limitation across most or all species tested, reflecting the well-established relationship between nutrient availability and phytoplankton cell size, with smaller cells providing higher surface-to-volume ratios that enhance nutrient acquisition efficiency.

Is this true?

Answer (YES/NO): NO